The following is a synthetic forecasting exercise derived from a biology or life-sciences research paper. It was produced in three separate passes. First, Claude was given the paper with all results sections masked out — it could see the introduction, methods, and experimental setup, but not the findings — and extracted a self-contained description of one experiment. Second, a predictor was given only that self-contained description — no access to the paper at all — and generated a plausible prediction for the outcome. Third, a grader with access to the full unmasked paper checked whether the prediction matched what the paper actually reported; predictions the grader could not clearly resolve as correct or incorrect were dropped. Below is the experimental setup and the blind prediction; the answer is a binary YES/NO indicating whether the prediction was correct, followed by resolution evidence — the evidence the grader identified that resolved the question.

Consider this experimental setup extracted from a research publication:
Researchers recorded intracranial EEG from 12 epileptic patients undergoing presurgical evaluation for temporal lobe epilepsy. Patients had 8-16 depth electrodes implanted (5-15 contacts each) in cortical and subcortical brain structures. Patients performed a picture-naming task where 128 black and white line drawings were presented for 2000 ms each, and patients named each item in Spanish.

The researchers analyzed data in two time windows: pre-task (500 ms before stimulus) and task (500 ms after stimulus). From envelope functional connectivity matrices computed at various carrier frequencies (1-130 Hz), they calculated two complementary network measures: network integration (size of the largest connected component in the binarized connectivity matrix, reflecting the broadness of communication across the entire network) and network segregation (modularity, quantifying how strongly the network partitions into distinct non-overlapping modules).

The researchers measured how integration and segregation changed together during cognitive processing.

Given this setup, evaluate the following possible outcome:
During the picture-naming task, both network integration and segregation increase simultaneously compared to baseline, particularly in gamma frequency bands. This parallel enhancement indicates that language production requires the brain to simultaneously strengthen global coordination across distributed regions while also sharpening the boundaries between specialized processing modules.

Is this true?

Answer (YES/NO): NO